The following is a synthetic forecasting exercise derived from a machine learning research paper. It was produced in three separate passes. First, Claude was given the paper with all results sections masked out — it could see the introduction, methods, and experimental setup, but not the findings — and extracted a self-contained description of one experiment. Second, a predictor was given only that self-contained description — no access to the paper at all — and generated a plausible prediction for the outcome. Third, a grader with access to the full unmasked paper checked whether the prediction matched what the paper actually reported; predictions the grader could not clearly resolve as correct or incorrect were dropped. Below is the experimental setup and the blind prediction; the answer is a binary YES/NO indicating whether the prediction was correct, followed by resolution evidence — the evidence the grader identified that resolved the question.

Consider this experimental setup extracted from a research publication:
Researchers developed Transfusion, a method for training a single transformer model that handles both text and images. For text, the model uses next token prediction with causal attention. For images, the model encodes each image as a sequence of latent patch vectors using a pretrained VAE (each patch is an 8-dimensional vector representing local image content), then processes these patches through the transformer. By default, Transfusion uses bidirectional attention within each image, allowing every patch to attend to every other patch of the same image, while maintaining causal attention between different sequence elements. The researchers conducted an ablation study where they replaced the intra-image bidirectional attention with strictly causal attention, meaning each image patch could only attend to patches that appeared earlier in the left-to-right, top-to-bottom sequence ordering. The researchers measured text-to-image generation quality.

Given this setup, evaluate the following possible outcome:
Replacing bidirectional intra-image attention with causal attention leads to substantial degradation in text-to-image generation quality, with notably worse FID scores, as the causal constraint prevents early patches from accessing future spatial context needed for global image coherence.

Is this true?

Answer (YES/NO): YES